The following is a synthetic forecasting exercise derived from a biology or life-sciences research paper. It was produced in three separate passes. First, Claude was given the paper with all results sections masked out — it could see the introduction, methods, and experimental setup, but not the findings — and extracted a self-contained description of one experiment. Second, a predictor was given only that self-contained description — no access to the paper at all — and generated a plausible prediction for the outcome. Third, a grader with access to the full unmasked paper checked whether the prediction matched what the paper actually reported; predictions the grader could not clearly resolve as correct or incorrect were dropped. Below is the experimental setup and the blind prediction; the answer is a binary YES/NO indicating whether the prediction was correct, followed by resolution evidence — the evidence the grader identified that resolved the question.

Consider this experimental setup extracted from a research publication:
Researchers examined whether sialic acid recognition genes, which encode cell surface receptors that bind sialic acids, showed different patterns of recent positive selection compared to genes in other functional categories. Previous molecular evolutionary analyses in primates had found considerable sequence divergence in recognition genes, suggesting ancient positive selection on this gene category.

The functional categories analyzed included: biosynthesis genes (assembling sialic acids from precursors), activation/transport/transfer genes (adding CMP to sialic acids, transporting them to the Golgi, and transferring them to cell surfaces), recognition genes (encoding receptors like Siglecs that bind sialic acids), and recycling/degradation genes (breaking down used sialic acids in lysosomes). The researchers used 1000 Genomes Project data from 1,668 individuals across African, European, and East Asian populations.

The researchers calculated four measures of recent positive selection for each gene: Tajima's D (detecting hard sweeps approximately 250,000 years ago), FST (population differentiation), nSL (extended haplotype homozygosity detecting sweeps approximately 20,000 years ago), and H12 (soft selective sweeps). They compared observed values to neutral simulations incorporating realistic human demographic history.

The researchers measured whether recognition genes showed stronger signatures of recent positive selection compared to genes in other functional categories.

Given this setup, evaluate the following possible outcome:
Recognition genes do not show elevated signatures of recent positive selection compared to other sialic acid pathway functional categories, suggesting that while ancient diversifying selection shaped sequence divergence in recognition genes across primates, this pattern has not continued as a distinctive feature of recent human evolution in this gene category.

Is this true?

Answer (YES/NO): YES